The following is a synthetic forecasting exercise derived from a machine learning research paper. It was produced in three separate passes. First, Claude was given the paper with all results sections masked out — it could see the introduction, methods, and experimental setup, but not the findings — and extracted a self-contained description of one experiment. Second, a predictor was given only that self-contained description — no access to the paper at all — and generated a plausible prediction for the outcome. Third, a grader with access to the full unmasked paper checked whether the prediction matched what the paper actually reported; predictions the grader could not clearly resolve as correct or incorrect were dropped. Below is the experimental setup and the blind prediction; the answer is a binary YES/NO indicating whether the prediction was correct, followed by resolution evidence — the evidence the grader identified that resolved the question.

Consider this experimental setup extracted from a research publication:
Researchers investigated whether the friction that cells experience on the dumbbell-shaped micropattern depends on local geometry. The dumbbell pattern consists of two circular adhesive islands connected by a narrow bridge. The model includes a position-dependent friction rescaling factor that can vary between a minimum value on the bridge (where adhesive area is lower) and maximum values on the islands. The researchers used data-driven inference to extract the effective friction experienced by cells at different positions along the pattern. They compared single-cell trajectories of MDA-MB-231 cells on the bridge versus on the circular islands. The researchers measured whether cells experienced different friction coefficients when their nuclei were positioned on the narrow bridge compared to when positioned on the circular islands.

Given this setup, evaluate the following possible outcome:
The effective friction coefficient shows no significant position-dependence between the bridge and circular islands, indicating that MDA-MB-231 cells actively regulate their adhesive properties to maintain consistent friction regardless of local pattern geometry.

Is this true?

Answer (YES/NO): NO